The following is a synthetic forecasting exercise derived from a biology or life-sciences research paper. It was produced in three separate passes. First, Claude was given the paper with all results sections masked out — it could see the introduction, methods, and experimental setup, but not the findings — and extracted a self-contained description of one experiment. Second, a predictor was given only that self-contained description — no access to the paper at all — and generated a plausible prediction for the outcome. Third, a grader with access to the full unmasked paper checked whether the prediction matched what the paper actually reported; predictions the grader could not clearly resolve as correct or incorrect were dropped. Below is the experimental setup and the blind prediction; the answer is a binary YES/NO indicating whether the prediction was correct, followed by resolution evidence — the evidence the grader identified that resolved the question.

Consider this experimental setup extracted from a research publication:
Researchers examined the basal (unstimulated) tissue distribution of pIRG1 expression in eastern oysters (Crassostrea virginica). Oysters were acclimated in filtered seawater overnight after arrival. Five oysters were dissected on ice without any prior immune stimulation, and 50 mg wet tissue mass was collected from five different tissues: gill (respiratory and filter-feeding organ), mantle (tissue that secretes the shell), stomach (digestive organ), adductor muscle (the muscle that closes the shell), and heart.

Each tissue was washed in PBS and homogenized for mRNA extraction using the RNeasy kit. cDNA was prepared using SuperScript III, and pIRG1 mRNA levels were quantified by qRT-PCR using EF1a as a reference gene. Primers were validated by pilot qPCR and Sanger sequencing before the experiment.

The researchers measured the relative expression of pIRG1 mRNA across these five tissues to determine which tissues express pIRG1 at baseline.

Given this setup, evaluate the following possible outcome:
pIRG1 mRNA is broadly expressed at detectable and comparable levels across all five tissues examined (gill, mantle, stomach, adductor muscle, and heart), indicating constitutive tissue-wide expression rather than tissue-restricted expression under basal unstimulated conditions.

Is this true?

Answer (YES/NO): NO